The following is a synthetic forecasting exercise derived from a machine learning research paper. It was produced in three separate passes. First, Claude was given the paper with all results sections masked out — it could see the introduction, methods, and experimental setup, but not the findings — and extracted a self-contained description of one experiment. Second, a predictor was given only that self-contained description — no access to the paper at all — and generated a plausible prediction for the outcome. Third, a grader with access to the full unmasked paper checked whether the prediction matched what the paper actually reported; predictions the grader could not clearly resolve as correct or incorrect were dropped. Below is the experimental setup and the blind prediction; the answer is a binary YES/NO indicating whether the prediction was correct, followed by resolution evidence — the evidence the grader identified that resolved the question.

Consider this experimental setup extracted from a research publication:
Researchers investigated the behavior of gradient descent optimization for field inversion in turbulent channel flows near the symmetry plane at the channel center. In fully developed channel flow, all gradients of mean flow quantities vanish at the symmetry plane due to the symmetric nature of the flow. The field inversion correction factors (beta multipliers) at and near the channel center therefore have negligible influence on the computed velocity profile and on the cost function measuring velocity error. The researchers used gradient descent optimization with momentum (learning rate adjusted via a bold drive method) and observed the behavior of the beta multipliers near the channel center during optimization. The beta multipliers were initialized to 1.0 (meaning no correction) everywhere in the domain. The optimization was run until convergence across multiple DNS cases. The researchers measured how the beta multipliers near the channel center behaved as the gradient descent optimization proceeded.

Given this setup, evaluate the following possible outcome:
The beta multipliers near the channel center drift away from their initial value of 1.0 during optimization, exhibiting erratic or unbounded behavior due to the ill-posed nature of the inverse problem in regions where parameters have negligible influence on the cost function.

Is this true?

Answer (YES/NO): NO